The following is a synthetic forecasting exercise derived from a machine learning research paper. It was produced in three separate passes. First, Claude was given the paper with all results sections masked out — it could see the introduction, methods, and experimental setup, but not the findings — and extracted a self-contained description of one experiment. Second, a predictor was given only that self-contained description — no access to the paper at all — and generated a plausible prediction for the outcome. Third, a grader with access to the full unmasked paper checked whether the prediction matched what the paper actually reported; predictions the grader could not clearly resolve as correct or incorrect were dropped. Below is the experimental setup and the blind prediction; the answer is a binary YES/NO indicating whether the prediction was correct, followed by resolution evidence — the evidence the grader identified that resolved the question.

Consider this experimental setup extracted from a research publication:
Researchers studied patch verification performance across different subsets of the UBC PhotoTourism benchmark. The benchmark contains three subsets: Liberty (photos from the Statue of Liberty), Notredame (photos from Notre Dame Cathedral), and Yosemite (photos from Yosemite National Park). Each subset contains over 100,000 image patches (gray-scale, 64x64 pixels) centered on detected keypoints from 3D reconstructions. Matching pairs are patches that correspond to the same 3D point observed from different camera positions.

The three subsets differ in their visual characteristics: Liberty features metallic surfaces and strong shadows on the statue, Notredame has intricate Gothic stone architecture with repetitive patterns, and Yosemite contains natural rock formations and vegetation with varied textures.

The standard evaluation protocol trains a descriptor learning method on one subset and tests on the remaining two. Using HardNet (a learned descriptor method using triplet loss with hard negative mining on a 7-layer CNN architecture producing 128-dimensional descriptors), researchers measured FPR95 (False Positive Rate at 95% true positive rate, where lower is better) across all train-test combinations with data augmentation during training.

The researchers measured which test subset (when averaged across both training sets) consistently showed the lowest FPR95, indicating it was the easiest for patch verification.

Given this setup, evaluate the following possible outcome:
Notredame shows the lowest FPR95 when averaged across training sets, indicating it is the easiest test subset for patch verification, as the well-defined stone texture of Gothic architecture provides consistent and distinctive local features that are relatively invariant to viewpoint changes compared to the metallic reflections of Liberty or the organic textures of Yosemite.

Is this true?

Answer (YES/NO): YES